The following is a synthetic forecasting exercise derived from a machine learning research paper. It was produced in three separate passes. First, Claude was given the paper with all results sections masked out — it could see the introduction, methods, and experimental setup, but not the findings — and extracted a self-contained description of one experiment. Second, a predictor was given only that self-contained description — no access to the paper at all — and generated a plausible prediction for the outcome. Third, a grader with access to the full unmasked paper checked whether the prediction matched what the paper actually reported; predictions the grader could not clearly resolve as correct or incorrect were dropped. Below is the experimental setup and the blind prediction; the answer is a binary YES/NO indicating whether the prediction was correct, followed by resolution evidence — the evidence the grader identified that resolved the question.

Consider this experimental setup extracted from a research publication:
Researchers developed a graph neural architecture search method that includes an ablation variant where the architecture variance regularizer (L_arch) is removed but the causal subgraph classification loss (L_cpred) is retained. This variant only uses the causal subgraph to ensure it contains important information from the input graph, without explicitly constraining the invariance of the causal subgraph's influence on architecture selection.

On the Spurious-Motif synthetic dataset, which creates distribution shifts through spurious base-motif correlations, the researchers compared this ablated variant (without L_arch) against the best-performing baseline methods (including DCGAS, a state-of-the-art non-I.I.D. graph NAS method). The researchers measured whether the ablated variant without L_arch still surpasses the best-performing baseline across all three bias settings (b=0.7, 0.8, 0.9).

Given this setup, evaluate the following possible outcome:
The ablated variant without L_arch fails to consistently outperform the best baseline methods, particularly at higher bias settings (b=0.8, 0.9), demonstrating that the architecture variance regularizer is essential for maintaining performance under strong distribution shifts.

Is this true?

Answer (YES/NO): NO